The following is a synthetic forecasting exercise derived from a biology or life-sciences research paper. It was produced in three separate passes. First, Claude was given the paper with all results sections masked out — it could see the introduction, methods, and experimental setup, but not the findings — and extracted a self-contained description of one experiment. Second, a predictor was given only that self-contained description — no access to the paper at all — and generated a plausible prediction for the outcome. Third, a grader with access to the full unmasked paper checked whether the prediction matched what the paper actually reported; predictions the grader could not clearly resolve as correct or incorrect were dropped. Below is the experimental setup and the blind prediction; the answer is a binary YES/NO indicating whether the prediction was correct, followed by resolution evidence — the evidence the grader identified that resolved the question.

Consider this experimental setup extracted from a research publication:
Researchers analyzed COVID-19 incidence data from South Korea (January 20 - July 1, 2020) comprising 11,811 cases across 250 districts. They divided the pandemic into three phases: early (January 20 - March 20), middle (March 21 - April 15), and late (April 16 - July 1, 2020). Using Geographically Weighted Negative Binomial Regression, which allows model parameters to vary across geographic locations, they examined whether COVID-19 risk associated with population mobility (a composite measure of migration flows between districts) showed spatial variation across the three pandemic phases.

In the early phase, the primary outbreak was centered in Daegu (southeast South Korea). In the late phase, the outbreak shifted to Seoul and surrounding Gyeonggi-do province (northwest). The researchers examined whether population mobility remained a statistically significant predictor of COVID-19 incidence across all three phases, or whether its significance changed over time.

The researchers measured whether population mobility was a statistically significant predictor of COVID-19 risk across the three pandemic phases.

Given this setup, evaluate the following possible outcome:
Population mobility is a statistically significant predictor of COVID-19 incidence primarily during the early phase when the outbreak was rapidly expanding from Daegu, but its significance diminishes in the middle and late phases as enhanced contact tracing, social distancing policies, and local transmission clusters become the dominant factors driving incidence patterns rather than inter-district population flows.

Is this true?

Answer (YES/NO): YES